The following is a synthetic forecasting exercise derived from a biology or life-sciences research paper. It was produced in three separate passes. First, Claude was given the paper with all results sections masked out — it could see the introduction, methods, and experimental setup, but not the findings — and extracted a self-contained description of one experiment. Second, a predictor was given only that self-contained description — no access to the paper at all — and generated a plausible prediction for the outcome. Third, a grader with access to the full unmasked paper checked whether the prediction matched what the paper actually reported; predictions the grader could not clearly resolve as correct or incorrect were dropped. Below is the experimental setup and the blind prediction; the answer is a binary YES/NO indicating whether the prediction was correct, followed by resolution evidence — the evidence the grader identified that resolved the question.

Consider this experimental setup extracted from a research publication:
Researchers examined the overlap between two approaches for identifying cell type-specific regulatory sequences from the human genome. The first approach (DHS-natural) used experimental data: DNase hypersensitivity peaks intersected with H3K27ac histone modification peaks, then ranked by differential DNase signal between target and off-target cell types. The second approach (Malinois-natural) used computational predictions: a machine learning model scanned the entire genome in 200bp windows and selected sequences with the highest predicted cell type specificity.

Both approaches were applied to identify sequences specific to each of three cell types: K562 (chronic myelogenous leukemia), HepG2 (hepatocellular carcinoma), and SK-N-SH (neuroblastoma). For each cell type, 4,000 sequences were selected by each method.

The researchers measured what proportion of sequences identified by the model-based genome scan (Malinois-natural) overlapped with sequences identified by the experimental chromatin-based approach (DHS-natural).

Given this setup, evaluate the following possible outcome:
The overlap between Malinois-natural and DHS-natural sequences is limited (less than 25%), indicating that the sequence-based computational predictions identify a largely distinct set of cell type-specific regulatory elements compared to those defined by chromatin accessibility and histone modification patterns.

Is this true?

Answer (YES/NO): YES